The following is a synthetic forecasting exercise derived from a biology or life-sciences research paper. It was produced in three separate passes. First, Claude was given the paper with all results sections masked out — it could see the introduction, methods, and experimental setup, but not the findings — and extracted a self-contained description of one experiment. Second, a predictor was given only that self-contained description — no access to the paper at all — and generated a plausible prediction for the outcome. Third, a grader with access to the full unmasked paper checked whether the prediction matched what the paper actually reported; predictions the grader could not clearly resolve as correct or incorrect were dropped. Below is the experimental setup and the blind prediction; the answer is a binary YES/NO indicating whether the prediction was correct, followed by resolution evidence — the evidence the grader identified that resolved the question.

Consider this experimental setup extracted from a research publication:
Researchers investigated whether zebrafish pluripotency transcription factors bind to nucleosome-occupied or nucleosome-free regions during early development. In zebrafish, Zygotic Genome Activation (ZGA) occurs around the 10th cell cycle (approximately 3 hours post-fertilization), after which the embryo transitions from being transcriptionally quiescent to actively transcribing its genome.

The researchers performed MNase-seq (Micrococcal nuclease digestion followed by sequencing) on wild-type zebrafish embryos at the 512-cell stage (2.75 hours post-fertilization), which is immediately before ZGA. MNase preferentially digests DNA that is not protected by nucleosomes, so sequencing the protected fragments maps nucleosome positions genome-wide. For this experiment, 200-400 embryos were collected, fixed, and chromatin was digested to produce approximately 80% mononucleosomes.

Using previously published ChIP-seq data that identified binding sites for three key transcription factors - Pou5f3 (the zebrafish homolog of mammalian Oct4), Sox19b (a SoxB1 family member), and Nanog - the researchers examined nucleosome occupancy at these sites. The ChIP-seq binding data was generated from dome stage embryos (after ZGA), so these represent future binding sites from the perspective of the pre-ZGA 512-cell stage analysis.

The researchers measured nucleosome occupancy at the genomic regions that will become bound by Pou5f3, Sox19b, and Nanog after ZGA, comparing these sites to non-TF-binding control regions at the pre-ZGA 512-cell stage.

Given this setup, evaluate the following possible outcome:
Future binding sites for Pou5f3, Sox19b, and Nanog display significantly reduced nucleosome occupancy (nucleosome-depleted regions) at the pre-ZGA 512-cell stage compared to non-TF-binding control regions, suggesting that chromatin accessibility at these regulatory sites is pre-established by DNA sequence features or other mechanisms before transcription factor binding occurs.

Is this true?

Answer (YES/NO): NO